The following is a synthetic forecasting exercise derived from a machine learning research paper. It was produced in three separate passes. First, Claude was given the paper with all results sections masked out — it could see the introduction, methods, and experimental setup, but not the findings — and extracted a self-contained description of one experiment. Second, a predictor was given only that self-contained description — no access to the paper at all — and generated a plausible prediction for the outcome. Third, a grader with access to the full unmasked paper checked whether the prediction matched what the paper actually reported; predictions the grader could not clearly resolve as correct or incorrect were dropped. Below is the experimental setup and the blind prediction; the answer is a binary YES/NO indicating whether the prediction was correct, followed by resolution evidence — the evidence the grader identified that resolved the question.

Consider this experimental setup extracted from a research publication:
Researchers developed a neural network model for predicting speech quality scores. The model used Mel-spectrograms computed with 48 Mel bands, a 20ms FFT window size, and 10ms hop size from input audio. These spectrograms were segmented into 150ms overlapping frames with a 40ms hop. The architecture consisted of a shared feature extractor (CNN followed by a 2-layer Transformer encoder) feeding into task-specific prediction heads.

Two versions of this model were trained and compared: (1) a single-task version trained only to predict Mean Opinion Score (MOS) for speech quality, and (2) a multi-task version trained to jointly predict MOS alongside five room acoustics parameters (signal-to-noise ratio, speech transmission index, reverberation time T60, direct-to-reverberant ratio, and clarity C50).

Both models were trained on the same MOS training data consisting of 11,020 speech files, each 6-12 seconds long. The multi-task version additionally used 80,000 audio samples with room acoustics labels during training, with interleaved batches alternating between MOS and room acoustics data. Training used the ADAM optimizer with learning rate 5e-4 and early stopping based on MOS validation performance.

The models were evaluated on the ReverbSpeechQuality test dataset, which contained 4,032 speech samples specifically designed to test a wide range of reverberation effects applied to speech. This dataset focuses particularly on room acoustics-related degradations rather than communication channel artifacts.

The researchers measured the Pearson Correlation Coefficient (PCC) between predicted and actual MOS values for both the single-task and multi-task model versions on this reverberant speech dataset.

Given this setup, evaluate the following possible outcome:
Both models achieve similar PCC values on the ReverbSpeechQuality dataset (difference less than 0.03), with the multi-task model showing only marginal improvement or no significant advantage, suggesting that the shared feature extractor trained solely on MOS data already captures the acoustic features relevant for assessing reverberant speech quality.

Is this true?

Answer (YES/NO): NO